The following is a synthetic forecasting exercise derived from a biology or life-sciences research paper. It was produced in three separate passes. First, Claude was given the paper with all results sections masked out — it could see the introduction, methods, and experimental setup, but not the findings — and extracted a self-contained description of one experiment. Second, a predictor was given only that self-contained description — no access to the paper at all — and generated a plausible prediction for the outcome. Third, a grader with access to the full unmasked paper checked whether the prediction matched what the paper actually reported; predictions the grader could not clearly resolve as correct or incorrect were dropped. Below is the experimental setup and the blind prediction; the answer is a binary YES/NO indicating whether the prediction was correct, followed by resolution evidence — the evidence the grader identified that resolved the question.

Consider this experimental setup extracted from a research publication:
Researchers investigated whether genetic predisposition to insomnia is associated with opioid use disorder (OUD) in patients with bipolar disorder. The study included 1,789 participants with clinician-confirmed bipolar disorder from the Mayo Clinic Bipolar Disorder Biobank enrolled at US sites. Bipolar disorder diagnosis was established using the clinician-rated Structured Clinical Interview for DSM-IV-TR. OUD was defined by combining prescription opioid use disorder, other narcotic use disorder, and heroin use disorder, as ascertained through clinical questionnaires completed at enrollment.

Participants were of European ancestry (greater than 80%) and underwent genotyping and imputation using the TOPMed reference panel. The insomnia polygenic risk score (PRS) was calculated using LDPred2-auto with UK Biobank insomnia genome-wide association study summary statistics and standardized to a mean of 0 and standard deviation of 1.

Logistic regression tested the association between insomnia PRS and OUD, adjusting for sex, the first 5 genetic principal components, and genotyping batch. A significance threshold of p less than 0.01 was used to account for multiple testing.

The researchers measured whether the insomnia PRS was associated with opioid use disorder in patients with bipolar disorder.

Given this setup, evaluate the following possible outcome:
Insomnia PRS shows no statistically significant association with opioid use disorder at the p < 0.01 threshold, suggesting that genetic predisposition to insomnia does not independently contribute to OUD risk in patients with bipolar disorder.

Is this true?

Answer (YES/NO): YES